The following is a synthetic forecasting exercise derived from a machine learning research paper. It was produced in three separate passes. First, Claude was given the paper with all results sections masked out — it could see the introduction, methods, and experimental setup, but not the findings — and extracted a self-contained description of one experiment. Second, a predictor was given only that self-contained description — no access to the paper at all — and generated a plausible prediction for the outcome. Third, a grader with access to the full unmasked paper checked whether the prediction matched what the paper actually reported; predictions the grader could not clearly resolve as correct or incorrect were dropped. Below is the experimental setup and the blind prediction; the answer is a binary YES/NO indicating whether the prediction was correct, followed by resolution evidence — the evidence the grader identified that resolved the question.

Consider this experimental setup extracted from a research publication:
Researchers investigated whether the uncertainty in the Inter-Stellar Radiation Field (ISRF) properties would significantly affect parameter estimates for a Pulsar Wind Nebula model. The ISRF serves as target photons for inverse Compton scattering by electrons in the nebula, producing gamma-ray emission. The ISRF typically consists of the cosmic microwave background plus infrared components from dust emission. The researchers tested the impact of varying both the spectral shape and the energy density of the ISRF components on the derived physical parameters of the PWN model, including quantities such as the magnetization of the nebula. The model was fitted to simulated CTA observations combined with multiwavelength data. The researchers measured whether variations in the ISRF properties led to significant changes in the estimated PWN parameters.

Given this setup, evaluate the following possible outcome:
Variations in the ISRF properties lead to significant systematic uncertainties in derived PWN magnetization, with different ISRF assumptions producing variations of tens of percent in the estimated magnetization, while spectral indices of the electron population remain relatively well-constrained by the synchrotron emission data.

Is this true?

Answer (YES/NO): NO